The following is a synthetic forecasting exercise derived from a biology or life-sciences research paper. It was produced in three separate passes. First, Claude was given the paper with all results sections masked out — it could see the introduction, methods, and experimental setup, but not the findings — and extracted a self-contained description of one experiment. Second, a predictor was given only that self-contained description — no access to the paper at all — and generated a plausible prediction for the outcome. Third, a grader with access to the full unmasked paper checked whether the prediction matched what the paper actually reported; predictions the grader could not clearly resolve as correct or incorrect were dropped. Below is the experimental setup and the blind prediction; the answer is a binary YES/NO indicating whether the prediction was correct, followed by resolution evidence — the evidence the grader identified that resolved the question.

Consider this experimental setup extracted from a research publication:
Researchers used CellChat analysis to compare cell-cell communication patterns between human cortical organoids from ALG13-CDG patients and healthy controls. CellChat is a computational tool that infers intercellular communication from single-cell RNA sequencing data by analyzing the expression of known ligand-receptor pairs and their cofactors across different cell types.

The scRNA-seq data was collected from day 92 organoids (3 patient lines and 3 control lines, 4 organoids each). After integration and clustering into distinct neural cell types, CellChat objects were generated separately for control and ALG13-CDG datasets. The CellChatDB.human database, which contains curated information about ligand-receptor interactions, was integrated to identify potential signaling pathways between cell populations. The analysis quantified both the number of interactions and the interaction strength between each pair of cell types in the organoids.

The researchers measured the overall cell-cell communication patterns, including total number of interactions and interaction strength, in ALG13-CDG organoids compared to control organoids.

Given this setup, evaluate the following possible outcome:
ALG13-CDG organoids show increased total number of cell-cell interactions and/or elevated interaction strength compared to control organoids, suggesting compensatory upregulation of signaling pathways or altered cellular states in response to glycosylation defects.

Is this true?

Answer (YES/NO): YES